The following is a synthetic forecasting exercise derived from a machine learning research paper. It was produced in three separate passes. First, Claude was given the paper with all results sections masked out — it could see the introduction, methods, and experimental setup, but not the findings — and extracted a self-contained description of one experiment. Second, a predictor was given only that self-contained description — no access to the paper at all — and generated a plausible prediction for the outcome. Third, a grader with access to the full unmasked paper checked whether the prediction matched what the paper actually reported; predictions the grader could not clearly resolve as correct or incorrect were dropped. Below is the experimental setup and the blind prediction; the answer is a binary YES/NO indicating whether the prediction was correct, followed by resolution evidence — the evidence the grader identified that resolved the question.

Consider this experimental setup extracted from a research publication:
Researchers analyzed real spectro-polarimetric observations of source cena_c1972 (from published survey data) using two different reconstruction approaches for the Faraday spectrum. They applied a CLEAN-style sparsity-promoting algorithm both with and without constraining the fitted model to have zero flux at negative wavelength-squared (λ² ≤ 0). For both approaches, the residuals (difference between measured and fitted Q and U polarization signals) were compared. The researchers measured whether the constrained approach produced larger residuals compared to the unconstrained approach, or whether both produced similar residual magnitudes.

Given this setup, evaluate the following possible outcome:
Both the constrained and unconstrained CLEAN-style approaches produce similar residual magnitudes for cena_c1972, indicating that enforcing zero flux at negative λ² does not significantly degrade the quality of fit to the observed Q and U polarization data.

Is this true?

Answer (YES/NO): YES